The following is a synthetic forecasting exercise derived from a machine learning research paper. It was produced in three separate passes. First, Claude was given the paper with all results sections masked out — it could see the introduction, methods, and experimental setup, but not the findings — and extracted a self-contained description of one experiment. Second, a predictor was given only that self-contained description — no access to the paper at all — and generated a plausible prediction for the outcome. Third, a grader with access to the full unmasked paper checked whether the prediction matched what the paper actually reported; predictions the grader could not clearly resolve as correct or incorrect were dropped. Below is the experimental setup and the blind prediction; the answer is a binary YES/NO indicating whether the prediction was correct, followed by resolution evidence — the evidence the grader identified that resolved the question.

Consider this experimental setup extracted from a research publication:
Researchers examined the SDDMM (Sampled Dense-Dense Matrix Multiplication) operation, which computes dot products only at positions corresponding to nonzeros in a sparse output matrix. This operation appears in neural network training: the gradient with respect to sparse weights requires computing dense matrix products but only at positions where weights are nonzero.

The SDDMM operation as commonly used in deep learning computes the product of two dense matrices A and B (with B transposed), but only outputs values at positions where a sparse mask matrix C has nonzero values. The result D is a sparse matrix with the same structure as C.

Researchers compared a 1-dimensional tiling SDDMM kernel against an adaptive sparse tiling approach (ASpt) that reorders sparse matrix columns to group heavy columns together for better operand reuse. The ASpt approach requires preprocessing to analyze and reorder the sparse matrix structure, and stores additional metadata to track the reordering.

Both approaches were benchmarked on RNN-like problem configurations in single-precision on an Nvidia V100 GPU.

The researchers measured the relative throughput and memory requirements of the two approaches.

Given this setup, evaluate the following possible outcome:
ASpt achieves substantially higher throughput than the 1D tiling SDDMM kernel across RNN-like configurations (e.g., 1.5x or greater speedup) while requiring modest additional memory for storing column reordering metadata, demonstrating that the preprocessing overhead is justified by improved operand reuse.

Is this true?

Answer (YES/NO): NO